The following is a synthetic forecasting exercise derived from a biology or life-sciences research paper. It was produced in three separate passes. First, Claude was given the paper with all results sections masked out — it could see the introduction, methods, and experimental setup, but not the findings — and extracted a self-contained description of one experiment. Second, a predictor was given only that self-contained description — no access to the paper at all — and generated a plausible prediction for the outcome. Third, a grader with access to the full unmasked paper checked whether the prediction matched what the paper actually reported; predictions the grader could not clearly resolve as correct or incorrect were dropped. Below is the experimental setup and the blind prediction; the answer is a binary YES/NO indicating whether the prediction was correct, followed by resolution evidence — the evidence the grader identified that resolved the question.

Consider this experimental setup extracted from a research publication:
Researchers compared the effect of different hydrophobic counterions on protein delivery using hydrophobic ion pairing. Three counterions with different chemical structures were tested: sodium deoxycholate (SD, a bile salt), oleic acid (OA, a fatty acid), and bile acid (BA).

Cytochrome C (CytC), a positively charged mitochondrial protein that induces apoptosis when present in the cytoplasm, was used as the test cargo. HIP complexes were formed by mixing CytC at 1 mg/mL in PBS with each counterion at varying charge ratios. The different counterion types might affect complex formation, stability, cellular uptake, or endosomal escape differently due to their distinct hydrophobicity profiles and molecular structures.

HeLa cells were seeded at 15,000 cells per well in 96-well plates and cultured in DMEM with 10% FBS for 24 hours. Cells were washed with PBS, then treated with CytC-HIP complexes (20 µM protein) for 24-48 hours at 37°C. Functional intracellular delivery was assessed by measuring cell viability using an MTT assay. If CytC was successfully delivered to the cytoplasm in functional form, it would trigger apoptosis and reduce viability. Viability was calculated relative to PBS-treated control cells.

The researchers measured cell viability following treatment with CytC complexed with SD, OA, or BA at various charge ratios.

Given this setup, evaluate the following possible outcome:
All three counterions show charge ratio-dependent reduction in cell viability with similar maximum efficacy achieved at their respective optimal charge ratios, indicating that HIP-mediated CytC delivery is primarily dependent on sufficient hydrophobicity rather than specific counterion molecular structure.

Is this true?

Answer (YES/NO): NO